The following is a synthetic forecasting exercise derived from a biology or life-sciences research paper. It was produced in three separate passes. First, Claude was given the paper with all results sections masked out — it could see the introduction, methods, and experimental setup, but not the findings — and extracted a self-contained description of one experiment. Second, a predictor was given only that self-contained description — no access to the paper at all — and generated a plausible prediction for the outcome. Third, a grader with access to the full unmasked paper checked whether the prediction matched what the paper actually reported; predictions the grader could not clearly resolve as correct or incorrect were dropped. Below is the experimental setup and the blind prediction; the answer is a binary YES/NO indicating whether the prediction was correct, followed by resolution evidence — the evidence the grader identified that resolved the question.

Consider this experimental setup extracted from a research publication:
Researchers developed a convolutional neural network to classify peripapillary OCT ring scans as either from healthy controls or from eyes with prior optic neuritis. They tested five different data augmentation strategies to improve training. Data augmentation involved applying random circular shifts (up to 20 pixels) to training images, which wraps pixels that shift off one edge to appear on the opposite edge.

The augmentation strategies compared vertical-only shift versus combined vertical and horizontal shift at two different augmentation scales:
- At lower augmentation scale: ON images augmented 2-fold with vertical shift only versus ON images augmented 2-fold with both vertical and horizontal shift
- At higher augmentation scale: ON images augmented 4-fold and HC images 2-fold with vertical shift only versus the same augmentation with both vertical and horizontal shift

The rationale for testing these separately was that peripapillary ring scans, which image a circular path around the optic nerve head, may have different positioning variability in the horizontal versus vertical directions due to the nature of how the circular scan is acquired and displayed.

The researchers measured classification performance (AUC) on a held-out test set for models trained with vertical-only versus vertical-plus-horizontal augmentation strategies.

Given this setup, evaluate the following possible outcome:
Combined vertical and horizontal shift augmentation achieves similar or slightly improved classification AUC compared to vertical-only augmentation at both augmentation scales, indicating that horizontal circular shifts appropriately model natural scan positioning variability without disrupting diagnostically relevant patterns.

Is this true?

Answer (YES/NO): NO